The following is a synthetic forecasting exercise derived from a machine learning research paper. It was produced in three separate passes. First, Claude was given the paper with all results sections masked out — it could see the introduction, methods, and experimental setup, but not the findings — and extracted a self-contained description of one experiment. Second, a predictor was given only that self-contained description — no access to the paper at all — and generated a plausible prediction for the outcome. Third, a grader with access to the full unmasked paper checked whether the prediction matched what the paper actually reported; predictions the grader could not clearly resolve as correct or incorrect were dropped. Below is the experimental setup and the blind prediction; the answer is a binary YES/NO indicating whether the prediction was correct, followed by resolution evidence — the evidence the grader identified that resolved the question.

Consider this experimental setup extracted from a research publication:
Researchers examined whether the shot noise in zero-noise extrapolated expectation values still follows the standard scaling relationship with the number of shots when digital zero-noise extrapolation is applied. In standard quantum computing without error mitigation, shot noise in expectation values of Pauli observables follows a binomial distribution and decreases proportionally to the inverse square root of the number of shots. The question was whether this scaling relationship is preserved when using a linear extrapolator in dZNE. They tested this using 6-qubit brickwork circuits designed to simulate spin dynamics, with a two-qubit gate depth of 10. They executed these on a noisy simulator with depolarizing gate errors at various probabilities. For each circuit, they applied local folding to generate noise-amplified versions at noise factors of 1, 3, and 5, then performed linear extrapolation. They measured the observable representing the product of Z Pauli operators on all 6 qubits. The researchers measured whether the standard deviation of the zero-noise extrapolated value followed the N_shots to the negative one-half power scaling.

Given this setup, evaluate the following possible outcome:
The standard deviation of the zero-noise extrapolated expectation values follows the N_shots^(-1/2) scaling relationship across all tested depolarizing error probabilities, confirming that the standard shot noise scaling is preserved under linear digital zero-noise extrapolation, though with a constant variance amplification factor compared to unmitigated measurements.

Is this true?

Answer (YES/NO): NO